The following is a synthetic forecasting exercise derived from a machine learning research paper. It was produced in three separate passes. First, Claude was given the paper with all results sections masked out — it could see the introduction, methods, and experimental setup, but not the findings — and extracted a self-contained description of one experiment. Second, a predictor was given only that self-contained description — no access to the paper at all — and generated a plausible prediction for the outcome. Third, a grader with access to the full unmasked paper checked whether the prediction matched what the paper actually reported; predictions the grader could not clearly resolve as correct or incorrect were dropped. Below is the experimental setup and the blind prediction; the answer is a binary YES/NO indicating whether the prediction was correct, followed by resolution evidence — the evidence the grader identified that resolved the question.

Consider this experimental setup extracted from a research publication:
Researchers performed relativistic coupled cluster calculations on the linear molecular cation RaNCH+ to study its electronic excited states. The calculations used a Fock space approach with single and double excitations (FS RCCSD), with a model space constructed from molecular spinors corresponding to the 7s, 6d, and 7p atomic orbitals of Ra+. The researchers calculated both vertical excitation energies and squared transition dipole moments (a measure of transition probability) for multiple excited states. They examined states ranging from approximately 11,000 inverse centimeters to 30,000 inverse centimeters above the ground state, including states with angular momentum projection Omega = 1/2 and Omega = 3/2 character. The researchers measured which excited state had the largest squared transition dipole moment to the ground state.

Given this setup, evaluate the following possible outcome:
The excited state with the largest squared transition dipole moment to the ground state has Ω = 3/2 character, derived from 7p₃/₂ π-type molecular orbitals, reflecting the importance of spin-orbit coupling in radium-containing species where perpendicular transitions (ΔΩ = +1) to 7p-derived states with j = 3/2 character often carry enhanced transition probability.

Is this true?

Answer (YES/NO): YES